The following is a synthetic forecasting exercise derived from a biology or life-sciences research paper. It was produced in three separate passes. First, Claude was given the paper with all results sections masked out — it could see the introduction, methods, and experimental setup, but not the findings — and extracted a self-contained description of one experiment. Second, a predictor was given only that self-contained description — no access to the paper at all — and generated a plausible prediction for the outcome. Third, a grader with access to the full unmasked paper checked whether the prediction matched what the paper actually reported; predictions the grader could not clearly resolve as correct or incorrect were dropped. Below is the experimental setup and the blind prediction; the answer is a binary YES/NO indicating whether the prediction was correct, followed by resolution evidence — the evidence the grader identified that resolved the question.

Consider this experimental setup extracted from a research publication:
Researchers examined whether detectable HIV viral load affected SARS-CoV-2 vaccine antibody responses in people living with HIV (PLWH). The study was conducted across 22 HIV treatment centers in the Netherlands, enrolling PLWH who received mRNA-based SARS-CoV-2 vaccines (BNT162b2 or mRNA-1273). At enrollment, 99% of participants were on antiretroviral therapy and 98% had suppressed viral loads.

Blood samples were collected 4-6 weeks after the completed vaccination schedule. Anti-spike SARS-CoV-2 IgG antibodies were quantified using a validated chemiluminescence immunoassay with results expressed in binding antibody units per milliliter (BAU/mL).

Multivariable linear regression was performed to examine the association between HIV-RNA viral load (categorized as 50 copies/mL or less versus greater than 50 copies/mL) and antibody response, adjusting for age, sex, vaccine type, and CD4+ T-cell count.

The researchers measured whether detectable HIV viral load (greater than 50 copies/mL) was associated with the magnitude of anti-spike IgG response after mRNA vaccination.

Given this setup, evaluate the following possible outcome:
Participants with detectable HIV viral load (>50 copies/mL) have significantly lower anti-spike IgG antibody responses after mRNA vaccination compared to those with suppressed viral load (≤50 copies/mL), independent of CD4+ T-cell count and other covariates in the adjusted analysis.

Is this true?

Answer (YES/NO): YES